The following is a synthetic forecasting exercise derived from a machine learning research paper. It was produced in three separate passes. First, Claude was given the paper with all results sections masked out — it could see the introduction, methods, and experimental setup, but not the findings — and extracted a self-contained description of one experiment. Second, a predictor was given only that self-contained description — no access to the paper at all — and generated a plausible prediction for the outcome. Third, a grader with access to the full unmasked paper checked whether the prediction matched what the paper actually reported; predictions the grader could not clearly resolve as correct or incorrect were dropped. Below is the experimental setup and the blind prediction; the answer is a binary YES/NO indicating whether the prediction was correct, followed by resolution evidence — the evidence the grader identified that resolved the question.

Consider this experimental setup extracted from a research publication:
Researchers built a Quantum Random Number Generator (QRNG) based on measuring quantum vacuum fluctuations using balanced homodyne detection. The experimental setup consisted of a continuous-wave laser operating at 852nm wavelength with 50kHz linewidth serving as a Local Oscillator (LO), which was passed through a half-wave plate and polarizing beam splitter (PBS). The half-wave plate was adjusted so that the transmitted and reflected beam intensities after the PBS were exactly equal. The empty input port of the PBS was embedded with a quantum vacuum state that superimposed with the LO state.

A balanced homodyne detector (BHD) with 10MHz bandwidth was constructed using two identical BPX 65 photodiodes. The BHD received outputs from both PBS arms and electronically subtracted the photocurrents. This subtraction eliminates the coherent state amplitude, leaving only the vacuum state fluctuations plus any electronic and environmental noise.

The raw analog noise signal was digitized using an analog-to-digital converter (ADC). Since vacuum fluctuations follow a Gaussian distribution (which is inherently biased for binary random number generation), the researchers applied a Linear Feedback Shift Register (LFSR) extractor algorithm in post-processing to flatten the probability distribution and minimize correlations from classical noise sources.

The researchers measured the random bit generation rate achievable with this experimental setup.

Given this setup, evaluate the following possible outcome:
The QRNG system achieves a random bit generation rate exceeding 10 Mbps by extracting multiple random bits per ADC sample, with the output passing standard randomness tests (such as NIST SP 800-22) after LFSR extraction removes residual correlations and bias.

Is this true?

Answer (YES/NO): YES